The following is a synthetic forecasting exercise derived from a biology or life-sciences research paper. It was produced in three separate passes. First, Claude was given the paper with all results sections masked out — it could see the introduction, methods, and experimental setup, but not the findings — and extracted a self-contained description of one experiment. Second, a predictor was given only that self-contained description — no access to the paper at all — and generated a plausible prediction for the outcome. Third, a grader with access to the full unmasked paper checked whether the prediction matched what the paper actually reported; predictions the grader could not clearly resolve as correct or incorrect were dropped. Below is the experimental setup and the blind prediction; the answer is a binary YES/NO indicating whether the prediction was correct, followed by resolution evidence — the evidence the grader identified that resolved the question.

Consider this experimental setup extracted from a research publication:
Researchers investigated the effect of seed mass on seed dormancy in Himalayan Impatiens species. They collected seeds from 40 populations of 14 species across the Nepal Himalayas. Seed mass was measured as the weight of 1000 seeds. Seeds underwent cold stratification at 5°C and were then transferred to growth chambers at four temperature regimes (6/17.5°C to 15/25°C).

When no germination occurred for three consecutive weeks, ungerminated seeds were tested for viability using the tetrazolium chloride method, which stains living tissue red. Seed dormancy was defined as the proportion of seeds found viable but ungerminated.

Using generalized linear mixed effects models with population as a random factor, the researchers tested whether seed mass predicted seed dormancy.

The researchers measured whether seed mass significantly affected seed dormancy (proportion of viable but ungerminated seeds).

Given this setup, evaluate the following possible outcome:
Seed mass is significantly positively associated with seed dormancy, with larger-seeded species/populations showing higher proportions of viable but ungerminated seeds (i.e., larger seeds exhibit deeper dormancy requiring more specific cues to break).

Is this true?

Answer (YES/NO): NO